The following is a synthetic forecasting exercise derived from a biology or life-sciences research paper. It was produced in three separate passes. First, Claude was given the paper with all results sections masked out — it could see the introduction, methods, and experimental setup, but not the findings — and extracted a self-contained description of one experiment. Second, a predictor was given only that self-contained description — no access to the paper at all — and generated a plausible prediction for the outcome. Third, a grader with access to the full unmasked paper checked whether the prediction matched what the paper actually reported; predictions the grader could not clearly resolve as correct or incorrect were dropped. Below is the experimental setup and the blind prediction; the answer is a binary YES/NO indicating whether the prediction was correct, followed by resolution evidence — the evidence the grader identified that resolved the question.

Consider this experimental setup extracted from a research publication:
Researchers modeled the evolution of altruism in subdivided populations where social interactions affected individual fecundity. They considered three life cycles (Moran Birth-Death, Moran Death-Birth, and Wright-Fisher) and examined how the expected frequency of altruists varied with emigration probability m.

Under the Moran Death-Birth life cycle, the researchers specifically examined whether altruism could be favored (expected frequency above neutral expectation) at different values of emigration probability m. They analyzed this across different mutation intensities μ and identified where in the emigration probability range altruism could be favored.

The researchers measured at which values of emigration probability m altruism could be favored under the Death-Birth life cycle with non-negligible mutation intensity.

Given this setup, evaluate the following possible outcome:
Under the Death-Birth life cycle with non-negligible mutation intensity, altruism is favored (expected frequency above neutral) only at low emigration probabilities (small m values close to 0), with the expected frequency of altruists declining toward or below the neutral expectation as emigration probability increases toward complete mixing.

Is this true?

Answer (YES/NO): NO